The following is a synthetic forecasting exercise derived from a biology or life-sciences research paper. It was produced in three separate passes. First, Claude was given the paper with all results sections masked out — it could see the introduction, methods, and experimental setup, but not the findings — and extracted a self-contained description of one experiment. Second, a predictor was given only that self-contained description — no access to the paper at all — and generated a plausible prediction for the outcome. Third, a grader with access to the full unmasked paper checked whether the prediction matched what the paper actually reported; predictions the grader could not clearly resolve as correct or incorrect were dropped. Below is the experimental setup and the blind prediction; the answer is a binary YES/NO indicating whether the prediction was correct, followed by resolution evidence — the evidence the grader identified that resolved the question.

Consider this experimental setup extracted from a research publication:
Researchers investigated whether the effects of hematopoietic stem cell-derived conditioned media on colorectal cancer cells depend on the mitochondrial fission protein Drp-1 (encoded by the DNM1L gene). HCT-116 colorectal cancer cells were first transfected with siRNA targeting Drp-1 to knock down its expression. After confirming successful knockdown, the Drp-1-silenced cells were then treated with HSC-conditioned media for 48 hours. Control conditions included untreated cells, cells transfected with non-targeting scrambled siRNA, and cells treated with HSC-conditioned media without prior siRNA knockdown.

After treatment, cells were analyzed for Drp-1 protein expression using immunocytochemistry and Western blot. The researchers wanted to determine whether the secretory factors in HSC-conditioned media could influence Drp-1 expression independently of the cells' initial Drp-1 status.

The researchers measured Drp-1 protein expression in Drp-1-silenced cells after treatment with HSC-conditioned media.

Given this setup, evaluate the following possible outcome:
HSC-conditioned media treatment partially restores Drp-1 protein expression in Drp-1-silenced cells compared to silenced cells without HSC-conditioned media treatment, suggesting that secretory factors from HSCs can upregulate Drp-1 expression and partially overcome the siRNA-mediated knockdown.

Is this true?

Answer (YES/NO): YES